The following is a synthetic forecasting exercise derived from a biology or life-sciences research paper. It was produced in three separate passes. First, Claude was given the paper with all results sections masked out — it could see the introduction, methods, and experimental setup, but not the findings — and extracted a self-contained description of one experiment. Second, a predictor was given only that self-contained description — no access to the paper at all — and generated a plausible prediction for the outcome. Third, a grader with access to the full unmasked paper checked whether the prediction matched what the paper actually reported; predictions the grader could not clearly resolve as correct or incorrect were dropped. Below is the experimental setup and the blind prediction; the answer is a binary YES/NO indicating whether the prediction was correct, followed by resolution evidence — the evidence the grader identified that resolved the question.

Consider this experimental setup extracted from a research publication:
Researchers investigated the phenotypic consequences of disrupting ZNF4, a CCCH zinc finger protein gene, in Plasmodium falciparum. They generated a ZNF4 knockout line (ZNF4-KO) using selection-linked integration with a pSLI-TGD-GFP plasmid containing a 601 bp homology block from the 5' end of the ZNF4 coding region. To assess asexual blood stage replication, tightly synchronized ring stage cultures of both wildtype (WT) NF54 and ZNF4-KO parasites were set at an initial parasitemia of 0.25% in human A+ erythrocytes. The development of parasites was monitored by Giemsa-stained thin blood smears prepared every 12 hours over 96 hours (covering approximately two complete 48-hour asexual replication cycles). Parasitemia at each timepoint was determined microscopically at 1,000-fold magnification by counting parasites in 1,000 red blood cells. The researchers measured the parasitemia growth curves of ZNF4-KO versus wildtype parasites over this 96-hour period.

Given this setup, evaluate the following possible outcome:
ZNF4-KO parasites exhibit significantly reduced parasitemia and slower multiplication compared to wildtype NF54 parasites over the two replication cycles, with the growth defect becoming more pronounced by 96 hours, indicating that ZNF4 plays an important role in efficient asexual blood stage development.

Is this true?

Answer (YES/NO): NO